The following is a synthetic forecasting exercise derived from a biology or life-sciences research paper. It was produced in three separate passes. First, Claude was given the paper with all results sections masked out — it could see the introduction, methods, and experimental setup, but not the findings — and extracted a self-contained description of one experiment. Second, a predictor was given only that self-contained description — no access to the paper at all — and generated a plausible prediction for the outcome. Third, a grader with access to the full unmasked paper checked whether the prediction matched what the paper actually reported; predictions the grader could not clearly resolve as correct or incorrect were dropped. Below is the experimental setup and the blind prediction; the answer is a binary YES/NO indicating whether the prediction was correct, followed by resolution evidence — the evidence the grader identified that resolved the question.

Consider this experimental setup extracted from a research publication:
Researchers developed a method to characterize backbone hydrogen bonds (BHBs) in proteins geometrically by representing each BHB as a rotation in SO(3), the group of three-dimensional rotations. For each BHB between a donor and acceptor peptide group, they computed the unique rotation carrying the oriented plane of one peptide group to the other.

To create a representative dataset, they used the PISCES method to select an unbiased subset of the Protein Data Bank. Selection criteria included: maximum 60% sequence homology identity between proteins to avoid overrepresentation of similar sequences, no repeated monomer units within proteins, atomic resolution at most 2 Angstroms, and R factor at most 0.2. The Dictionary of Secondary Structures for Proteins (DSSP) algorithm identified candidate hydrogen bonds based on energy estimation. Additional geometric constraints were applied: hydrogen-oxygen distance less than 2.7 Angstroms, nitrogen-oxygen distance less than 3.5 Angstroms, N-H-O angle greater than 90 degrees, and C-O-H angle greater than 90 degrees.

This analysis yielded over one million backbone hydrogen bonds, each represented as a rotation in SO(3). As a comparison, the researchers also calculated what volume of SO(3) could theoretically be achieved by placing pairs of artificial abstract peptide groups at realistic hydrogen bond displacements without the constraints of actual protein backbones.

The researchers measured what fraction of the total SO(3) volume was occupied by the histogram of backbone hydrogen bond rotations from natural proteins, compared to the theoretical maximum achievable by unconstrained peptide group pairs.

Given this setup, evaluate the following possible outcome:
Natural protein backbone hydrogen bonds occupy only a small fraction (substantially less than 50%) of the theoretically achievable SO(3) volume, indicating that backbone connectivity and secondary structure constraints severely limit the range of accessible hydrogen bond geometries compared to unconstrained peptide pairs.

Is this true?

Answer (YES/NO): YES